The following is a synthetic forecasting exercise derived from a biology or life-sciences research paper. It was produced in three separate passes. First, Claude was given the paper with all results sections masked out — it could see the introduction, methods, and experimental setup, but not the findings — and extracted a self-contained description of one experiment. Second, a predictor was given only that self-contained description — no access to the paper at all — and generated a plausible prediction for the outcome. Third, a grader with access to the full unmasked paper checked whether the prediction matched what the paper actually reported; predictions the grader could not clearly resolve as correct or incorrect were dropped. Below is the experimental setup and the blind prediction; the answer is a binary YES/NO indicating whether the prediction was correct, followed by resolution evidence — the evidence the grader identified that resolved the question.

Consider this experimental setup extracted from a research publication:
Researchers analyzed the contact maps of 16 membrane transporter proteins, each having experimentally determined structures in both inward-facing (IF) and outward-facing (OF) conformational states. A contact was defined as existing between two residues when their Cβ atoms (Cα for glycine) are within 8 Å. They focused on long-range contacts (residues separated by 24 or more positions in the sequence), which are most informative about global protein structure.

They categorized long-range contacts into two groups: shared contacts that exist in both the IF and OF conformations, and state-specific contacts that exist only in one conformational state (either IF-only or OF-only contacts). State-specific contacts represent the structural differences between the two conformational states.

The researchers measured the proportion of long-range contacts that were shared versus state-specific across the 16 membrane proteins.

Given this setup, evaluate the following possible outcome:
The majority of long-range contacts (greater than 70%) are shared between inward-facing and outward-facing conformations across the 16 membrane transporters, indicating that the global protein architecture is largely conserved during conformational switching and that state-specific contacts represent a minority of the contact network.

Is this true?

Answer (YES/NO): YES